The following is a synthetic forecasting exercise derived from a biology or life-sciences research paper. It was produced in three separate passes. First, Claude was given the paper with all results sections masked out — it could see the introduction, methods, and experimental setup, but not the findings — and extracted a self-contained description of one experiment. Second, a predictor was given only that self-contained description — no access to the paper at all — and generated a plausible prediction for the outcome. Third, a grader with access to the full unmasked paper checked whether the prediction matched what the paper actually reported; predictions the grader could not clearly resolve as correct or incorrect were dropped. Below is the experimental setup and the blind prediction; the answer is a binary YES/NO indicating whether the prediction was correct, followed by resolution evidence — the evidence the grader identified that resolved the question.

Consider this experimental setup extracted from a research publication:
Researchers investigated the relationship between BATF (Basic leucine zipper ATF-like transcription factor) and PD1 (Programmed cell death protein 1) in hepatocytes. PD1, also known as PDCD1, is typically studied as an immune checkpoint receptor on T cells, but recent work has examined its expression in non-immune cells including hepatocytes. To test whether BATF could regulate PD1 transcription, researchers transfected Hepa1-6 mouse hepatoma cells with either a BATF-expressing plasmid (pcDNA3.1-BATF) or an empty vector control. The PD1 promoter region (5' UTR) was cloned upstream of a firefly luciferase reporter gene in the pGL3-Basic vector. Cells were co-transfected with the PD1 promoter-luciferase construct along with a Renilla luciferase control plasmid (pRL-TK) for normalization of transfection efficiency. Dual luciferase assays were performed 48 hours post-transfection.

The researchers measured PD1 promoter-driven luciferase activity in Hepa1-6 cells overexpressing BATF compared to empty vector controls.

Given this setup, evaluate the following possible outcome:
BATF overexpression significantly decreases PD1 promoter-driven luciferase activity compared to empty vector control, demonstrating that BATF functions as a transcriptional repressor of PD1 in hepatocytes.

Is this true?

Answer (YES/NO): YES